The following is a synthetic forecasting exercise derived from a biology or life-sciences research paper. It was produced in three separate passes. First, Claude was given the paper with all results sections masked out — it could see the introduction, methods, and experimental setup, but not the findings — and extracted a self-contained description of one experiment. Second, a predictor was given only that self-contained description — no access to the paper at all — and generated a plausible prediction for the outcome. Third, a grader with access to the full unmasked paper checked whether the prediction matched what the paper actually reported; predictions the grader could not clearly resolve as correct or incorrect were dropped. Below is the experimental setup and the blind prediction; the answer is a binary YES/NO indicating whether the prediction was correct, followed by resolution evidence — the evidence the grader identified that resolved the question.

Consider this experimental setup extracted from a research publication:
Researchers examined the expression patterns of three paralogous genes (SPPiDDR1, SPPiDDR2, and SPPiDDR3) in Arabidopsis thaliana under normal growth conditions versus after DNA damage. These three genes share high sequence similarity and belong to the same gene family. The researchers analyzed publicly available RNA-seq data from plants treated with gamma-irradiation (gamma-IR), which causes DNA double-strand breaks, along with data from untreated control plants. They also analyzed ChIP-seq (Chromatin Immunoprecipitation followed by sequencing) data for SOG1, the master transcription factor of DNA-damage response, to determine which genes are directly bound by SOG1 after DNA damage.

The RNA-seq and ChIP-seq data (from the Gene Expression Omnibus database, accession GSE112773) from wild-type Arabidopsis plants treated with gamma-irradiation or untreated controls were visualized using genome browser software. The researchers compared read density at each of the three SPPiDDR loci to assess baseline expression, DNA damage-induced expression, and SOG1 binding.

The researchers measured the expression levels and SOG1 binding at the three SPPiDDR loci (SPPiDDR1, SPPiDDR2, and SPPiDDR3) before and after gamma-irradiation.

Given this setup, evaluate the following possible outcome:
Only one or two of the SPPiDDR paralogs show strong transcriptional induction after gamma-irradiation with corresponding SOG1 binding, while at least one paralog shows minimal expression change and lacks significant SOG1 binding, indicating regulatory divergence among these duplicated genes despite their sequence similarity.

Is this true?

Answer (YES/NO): YES